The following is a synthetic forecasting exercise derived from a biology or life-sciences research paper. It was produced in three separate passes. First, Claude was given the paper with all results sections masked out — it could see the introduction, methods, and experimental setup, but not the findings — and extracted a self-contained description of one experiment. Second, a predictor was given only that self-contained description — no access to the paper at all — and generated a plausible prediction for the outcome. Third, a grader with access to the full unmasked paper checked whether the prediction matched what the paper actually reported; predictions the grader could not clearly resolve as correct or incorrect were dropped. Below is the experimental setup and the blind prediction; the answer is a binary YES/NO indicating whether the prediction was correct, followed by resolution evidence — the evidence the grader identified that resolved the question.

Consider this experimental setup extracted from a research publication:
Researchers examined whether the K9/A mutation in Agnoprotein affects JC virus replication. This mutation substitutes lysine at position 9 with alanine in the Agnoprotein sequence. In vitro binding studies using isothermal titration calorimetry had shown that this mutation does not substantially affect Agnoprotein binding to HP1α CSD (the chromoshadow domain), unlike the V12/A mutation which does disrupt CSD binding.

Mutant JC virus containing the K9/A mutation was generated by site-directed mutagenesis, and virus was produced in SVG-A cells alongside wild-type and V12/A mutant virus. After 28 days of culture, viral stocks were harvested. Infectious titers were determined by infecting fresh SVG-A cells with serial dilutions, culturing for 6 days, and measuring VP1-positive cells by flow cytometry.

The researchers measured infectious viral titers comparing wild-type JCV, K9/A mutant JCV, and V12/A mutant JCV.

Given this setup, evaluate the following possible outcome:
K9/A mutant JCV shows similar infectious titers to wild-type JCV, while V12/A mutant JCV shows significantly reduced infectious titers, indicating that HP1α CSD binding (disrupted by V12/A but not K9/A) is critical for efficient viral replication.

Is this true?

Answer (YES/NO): NO